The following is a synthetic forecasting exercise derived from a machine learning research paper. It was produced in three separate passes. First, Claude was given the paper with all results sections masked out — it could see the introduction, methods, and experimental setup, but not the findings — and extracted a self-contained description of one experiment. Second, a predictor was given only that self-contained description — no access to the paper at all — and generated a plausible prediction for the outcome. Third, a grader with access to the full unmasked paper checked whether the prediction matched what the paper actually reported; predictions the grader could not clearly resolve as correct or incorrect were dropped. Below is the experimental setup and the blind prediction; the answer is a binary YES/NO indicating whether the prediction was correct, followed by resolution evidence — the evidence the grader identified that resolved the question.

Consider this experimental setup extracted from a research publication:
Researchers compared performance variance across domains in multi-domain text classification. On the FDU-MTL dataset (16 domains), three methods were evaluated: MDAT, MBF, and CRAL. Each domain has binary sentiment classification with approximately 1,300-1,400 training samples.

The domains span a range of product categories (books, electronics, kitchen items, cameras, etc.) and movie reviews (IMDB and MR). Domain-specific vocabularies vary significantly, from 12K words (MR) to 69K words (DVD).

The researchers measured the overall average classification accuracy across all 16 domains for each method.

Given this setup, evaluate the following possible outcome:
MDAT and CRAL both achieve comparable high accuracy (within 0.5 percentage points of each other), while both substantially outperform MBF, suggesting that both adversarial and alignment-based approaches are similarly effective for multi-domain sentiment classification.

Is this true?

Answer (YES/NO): NO